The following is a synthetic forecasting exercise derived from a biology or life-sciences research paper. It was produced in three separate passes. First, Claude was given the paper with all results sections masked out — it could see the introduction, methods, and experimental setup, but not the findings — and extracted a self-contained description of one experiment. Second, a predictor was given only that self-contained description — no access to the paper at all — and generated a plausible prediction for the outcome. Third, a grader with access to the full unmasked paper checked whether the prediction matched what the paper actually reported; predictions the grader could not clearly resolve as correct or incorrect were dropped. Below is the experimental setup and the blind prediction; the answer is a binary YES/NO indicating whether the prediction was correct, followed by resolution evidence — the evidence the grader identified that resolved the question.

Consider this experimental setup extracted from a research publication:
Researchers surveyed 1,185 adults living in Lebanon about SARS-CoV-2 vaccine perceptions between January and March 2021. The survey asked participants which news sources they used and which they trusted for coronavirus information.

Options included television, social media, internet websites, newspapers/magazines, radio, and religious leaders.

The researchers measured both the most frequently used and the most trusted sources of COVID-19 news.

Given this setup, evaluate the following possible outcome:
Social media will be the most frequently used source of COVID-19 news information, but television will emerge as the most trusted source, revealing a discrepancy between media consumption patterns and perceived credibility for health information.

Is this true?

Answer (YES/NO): NO